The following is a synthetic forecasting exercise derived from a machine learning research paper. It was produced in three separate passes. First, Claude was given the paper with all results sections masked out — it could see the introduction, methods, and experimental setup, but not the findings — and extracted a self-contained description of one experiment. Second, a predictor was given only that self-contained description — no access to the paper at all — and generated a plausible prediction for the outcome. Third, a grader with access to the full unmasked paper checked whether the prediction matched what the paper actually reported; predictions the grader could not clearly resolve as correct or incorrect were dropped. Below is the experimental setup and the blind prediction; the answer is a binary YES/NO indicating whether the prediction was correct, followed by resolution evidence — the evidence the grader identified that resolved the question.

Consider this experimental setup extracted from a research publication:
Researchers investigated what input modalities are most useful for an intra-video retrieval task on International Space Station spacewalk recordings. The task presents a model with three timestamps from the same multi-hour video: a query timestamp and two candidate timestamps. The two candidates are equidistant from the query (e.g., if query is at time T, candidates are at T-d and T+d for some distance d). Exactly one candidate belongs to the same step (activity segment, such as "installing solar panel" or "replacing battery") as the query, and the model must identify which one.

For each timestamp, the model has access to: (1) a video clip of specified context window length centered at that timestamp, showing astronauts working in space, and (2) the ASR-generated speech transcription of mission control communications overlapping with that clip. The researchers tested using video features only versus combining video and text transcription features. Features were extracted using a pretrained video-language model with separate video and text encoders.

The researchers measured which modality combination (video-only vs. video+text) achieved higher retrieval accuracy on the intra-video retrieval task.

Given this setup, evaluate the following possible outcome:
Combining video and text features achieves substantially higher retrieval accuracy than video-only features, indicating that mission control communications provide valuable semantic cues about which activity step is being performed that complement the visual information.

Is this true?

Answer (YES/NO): NO